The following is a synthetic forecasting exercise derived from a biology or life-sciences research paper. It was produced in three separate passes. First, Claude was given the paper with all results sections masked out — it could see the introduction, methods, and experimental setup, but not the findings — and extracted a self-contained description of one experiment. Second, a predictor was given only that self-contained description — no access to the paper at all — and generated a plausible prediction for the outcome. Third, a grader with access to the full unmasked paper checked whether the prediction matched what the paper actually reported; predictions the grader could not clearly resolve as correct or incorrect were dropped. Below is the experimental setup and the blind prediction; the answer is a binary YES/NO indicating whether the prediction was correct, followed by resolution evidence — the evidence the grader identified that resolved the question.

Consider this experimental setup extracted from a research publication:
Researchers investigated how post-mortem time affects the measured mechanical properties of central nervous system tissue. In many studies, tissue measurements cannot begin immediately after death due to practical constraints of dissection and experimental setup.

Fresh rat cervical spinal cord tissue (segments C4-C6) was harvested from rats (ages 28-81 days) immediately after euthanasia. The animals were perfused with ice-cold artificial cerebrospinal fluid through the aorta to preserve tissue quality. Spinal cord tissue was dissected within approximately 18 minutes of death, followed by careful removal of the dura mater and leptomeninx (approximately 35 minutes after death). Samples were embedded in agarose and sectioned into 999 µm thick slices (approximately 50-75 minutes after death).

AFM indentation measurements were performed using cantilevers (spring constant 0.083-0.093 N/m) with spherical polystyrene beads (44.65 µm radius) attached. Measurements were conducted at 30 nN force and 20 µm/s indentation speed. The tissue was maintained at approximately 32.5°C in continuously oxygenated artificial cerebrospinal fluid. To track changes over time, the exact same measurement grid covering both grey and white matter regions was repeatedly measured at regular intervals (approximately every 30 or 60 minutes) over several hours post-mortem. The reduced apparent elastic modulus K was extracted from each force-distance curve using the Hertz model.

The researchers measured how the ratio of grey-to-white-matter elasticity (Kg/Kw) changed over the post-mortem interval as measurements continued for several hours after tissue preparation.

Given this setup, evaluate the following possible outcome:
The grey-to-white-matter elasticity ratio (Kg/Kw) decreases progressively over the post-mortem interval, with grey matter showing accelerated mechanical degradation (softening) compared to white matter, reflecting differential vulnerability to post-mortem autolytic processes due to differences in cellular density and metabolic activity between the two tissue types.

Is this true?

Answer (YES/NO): NO